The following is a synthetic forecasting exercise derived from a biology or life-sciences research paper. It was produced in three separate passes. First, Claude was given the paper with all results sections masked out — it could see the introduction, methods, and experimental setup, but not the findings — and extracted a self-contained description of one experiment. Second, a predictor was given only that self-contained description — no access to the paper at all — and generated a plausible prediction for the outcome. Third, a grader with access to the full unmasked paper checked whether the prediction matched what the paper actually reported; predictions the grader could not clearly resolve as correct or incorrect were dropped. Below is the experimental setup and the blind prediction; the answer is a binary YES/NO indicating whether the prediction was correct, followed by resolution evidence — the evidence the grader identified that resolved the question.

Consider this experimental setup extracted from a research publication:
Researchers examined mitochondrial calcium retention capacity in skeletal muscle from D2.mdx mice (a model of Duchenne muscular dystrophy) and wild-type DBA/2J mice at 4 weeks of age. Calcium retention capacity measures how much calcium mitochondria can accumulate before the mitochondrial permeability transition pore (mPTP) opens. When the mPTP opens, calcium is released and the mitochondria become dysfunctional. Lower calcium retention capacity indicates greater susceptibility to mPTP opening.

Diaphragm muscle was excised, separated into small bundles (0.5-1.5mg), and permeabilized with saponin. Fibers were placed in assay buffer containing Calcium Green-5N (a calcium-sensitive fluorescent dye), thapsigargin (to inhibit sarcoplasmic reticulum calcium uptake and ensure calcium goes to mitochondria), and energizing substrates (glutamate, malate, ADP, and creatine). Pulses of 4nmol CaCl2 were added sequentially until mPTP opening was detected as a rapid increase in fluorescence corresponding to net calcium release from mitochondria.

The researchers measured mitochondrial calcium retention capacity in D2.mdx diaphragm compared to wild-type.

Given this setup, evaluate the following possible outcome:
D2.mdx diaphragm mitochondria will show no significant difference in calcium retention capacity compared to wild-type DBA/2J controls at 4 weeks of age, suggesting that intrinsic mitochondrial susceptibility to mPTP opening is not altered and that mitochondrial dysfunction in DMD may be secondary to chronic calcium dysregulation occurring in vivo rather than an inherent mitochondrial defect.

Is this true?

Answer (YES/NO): YES